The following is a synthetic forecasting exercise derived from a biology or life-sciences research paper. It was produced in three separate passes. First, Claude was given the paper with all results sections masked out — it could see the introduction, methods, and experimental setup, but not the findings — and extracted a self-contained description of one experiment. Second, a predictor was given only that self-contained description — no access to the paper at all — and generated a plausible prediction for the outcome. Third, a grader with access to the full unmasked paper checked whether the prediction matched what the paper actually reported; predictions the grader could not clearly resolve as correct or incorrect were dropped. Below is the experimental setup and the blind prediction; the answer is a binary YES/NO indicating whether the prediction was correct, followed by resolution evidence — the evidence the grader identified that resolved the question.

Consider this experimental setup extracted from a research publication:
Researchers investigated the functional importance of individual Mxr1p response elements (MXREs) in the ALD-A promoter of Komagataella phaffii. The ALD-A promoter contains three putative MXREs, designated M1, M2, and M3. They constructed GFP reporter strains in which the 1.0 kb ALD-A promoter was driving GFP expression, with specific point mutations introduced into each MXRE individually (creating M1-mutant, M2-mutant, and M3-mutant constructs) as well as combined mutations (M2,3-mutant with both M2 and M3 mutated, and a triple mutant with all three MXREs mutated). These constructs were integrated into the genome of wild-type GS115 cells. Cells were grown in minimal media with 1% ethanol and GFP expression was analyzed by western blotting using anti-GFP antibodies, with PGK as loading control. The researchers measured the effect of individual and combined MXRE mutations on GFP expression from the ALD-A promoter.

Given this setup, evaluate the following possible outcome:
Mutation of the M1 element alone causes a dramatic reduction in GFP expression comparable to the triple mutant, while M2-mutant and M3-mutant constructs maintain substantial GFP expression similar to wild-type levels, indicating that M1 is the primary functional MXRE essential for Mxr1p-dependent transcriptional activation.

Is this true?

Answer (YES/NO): NO